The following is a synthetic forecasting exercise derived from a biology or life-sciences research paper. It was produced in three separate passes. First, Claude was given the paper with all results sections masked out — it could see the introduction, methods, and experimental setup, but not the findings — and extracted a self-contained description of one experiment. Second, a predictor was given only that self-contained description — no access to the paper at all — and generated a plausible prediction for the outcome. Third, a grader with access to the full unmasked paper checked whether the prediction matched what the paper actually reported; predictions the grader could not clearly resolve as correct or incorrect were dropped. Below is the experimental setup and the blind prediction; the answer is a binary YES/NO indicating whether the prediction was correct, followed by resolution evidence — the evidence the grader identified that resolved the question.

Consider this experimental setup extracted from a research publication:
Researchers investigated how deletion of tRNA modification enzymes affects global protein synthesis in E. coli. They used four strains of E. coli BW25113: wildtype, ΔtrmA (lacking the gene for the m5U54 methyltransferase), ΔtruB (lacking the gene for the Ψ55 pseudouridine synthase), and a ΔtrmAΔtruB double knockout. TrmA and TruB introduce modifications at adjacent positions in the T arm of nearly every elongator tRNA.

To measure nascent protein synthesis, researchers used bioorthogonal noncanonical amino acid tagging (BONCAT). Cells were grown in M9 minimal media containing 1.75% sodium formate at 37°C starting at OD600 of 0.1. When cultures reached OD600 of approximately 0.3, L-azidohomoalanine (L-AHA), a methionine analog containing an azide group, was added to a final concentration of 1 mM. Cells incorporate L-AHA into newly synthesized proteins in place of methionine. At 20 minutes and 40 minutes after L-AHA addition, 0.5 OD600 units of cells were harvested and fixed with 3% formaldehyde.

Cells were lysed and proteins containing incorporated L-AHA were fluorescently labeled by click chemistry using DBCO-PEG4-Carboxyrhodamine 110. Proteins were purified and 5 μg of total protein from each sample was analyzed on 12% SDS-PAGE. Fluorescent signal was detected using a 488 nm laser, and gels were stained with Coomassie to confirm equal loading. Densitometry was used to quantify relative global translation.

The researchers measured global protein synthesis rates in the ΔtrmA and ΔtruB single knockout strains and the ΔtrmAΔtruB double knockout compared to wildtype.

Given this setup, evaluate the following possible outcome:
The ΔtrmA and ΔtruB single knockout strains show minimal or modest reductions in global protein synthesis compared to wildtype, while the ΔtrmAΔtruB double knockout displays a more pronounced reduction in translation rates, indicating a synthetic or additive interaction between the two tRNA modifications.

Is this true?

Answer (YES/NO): NO